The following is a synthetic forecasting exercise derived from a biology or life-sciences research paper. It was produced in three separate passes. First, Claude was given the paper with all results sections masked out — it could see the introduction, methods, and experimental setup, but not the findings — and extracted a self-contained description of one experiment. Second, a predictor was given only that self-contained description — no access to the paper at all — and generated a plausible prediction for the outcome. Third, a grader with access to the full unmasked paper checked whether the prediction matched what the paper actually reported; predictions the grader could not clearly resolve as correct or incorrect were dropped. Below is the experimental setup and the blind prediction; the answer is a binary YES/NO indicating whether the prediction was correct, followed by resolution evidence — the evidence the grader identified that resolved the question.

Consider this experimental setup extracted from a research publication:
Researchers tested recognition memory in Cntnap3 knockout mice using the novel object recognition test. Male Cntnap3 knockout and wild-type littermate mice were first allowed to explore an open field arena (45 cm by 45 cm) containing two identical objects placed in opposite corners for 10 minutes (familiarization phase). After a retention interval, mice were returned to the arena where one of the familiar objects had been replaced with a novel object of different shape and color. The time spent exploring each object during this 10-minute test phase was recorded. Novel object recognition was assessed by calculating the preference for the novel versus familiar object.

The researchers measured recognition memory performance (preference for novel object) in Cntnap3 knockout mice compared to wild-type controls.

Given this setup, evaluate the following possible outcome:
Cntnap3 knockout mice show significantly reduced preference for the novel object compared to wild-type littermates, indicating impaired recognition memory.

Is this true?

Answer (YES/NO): NO